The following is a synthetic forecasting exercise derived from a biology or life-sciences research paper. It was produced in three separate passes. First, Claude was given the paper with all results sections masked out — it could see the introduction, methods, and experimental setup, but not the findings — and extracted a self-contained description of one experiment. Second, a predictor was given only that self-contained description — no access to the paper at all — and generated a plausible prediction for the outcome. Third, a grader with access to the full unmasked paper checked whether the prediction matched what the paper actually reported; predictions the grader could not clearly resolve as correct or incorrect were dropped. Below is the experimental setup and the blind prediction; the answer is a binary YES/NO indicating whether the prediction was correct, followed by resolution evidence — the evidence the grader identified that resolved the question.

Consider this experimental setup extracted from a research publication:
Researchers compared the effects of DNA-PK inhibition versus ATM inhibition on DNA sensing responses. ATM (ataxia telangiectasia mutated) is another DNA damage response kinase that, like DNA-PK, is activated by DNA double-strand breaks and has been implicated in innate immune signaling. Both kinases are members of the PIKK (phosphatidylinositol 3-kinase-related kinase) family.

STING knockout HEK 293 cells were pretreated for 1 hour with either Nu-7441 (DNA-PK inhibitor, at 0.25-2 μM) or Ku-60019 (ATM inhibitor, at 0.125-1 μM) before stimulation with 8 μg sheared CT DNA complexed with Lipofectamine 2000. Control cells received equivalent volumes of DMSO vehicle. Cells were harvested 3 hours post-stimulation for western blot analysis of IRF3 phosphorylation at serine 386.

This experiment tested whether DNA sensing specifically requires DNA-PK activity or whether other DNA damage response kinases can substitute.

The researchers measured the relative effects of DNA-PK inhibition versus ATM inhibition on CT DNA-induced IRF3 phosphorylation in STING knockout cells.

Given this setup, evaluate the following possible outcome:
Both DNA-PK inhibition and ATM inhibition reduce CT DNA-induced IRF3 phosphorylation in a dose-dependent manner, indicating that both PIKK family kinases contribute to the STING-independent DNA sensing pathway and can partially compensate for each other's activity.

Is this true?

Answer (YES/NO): NO